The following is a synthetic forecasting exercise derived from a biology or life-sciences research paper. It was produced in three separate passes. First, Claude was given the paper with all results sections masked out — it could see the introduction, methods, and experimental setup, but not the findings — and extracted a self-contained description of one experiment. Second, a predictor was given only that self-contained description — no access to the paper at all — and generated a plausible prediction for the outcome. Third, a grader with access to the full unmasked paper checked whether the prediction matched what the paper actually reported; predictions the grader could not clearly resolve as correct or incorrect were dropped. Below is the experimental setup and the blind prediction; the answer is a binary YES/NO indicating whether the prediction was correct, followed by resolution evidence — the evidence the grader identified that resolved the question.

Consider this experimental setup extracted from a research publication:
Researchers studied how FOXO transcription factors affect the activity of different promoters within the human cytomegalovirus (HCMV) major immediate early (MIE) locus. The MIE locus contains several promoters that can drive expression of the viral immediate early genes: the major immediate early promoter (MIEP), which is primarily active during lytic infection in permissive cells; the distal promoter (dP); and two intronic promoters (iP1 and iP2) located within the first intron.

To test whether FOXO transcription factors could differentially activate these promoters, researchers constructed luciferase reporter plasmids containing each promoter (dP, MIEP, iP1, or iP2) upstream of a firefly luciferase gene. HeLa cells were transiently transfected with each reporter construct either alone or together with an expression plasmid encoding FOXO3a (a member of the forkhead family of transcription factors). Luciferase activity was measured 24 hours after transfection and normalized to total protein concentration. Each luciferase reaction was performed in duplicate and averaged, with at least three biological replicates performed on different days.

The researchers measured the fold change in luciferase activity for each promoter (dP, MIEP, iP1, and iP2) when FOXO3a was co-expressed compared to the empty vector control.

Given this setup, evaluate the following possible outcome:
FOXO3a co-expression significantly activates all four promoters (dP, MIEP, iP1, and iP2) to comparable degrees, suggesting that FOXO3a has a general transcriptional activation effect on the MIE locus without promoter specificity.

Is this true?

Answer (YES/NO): NO